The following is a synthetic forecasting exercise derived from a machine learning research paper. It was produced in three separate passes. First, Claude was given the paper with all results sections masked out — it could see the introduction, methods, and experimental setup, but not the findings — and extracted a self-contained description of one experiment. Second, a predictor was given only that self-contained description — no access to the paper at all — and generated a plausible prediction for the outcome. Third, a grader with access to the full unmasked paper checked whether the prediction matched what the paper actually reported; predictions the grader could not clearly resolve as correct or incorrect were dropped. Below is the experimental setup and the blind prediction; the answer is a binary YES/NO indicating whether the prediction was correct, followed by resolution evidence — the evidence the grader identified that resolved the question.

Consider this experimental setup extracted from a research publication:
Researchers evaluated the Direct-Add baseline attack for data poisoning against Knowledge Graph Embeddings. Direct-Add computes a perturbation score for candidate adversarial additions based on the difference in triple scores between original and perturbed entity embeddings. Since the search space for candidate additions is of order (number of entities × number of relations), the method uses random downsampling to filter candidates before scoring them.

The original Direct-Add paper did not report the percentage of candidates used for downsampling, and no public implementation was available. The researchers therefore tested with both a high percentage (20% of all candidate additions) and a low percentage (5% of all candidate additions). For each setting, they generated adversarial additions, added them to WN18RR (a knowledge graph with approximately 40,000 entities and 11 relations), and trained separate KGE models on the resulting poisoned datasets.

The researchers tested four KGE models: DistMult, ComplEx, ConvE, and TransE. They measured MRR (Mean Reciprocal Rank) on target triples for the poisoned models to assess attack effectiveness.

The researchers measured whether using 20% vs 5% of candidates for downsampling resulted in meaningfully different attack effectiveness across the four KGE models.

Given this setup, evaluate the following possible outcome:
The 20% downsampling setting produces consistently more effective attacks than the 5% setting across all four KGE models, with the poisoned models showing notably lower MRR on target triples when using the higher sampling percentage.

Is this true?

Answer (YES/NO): NO